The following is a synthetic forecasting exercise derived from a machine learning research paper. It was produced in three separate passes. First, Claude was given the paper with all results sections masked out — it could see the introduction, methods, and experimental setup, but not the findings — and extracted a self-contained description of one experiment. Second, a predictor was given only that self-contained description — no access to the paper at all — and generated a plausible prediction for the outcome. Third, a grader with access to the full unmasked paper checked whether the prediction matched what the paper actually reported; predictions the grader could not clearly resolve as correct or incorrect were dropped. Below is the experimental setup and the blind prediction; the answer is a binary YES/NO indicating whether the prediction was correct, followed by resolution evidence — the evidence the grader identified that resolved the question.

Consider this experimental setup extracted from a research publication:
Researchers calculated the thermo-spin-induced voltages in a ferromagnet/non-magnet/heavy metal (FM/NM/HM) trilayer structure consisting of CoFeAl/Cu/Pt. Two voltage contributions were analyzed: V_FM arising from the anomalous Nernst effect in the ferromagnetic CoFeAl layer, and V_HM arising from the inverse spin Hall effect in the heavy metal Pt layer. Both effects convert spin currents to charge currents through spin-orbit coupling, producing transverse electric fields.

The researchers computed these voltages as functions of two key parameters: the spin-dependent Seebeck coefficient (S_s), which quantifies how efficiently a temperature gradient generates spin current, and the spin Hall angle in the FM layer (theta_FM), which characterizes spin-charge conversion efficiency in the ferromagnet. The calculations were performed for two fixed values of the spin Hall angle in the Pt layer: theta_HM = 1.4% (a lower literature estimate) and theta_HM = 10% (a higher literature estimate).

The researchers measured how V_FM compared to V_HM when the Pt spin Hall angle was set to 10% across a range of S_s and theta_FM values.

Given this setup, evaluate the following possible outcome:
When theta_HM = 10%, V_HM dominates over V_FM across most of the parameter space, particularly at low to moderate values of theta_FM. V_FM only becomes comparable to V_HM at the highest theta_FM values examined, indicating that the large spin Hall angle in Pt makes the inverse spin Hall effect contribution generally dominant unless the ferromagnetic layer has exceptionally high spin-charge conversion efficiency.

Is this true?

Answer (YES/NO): NO